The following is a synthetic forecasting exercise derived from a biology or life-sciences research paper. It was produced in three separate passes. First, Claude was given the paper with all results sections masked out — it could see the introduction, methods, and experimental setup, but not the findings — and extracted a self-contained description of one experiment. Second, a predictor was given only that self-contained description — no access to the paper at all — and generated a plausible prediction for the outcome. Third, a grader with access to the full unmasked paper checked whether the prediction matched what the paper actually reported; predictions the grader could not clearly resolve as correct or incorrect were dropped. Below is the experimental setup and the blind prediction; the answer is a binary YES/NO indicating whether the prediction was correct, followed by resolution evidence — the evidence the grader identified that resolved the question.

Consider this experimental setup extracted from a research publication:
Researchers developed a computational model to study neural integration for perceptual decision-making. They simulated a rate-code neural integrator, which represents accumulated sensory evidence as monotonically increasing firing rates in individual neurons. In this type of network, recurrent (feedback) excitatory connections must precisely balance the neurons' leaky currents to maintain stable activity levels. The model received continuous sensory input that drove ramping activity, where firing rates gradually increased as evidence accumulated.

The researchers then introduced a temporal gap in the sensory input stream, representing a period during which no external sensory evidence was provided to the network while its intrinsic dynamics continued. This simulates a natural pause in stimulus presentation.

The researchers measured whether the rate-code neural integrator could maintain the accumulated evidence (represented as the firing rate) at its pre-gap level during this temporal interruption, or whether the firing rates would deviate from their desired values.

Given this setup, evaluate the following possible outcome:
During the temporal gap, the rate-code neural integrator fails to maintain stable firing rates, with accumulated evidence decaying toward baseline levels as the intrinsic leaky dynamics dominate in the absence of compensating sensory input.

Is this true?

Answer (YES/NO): NO